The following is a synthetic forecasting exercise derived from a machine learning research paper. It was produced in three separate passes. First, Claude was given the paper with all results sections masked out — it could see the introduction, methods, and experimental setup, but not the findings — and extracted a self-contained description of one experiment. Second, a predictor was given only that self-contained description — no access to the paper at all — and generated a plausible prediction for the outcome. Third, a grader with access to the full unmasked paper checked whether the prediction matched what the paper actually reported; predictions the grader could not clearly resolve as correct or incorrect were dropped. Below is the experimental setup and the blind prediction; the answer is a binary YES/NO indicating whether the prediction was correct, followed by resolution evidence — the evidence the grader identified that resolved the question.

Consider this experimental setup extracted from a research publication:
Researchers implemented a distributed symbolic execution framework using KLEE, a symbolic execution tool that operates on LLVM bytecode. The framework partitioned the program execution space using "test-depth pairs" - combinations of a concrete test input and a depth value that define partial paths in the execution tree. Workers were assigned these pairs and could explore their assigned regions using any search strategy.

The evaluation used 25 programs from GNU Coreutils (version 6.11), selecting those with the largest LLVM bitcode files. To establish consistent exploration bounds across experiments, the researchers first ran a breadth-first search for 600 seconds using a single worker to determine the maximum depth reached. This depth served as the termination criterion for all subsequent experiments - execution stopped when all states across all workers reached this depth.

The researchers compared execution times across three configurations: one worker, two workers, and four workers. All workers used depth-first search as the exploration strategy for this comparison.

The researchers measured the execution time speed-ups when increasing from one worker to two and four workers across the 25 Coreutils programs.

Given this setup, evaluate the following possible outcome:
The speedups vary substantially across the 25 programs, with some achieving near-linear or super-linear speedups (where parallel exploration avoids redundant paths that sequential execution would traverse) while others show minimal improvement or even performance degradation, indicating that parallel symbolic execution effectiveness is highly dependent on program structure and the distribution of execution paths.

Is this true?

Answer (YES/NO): YES